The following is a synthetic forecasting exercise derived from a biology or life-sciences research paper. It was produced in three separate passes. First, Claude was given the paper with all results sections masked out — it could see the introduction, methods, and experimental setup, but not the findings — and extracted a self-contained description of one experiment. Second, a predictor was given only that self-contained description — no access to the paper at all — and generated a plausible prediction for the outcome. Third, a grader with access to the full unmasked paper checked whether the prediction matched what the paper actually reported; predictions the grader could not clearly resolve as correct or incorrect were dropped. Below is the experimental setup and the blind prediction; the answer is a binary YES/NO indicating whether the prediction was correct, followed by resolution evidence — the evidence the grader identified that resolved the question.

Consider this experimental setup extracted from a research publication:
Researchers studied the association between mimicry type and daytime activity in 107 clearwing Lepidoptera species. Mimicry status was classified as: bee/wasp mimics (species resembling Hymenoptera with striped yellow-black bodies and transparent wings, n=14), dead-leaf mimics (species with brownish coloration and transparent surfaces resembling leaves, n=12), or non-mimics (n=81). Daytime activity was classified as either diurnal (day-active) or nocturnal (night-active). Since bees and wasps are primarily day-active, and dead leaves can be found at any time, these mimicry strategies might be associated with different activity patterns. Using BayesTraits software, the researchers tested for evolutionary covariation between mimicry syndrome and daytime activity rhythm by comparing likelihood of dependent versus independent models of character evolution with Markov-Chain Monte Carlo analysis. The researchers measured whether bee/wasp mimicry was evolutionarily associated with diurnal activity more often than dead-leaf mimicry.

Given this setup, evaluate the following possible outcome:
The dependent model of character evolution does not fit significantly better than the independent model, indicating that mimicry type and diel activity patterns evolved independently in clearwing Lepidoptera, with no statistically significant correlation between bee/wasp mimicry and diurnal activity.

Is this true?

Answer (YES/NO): NO